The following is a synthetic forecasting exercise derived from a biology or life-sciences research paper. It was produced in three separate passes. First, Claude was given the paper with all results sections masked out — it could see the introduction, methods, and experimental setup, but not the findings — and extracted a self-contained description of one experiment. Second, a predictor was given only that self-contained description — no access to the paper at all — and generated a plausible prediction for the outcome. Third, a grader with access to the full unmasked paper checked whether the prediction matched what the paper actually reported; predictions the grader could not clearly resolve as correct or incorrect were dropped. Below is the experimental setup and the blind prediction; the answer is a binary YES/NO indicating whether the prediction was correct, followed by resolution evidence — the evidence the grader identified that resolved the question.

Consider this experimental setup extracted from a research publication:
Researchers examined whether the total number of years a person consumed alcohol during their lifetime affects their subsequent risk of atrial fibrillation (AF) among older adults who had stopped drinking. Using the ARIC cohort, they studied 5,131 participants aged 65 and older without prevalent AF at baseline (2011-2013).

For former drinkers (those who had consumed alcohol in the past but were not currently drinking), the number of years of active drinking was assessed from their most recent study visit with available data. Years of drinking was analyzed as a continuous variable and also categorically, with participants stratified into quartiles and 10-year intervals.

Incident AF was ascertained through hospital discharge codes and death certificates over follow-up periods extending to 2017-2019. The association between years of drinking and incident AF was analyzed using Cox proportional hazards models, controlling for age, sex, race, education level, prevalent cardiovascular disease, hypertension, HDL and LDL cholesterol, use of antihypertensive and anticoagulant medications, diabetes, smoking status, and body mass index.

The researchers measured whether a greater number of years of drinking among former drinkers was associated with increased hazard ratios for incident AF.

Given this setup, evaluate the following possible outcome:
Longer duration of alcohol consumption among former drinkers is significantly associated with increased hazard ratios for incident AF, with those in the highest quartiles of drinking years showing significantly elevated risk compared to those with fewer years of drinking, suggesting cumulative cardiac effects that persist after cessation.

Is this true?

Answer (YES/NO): NO